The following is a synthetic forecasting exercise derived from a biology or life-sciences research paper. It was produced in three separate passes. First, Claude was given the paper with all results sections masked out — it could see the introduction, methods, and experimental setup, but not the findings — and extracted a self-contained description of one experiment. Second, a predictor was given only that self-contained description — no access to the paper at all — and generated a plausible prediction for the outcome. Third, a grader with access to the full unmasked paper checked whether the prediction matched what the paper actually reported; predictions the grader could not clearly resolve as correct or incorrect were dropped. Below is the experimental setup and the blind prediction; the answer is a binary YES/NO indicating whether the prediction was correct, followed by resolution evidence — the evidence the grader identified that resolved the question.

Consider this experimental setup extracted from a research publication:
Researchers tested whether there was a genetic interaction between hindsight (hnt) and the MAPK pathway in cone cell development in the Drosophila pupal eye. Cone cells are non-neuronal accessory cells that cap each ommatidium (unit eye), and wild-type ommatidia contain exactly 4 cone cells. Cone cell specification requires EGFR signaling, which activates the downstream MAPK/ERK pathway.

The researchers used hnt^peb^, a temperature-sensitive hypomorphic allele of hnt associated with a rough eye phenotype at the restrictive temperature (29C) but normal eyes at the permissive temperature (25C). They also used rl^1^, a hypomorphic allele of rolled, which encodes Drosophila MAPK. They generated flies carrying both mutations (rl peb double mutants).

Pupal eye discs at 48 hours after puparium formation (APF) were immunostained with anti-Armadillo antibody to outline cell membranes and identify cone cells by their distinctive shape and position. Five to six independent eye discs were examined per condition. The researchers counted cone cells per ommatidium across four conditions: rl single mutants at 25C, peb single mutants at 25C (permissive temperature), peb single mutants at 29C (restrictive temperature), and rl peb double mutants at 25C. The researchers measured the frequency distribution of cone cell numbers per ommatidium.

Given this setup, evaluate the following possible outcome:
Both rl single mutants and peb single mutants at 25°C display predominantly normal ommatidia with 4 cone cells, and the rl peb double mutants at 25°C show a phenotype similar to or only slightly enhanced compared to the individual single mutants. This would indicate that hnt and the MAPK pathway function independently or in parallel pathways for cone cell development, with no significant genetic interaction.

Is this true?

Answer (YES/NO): NO